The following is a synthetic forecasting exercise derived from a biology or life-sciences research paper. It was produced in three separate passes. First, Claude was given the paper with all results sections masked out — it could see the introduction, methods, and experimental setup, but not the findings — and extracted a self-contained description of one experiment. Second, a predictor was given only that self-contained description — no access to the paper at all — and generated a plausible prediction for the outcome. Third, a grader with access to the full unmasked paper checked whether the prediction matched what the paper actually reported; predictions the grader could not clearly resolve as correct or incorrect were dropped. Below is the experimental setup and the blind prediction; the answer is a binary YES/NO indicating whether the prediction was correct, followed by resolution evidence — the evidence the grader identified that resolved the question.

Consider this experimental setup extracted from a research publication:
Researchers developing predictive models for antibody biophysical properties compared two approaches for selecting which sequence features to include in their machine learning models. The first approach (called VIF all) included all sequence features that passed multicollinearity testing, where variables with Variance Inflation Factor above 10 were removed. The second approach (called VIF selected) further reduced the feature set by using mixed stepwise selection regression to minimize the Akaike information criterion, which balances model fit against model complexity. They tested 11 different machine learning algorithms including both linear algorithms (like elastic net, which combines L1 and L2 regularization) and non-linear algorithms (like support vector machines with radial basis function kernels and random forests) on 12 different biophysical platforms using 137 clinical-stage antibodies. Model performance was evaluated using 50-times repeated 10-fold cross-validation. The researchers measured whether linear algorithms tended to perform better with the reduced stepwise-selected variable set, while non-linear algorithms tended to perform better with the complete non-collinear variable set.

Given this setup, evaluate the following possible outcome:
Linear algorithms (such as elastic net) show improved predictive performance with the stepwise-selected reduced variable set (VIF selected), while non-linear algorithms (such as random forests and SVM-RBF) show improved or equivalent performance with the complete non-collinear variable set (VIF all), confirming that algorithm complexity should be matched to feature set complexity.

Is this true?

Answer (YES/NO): YES